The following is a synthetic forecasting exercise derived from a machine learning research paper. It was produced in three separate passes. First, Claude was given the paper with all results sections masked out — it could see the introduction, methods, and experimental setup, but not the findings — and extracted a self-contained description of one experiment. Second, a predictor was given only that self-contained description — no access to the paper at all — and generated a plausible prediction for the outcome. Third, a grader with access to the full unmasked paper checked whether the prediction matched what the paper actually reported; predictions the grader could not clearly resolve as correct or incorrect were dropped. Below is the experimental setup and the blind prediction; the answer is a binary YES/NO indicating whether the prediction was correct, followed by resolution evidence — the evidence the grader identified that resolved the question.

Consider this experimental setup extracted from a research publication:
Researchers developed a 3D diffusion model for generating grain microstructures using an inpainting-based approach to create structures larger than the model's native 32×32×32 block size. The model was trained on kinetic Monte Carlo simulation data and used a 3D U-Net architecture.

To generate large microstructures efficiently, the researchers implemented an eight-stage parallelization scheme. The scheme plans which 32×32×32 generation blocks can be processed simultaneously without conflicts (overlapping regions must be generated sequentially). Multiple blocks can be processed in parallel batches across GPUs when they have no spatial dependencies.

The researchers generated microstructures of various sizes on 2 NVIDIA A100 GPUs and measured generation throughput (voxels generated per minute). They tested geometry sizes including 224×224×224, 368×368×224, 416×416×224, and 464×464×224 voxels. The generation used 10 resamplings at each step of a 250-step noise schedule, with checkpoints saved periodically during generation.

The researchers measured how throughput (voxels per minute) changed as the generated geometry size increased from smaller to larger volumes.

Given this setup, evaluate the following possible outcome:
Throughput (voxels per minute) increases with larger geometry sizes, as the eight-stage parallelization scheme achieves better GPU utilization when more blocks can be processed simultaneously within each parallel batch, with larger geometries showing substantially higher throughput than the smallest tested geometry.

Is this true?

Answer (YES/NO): NO